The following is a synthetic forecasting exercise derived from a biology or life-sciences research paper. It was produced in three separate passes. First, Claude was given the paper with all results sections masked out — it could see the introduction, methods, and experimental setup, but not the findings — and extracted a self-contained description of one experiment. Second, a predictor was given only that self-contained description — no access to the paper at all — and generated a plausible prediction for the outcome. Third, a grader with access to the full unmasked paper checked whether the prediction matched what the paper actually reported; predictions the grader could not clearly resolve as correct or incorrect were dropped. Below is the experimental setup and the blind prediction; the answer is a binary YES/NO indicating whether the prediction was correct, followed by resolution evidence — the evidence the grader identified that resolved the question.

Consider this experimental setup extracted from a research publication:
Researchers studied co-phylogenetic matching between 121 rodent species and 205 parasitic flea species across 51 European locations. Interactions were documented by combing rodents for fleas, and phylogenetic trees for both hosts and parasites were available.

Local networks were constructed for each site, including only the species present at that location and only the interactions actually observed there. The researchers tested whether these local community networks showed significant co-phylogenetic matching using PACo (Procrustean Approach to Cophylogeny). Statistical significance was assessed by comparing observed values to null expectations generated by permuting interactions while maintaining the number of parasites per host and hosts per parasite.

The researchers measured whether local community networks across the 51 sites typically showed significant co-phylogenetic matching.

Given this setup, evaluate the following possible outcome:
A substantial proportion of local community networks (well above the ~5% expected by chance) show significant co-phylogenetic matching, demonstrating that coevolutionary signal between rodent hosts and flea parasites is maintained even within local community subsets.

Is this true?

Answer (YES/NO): NO